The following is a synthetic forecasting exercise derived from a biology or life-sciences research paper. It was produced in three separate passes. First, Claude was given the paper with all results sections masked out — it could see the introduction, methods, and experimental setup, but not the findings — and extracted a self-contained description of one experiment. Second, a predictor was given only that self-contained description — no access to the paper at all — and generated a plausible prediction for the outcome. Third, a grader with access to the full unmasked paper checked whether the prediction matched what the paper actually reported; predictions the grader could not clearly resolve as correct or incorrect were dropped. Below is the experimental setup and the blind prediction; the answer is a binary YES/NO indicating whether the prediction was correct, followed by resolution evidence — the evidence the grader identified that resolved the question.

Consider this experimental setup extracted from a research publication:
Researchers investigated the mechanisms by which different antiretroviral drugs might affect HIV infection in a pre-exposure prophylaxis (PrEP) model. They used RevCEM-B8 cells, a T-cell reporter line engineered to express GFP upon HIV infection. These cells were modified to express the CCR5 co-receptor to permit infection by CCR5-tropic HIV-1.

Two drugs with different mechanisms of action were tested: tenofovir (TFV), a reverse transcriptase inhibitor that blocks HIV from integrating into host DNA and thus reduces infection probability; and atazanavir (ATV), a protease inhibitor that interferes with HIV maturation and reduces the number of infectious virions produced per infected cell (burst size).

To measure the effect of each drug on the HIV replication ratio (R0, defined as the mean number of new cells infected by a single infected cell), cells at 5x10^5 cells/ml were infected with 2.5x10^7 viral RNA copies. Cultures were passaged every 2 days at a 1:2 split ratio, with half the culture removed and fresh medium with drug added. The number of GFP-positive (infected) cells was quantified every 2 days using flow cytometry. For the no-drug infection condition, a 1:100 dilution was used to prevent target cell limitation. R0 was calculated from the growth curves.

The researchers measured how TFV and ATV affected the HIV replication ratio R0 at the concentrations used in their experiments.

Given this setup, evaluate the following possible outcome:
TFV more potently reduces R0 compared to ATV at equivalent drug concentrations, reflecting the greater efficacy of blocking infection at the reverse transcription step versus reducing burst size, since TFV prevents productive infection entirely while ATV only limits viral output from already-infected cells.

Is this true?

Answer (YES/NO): NO